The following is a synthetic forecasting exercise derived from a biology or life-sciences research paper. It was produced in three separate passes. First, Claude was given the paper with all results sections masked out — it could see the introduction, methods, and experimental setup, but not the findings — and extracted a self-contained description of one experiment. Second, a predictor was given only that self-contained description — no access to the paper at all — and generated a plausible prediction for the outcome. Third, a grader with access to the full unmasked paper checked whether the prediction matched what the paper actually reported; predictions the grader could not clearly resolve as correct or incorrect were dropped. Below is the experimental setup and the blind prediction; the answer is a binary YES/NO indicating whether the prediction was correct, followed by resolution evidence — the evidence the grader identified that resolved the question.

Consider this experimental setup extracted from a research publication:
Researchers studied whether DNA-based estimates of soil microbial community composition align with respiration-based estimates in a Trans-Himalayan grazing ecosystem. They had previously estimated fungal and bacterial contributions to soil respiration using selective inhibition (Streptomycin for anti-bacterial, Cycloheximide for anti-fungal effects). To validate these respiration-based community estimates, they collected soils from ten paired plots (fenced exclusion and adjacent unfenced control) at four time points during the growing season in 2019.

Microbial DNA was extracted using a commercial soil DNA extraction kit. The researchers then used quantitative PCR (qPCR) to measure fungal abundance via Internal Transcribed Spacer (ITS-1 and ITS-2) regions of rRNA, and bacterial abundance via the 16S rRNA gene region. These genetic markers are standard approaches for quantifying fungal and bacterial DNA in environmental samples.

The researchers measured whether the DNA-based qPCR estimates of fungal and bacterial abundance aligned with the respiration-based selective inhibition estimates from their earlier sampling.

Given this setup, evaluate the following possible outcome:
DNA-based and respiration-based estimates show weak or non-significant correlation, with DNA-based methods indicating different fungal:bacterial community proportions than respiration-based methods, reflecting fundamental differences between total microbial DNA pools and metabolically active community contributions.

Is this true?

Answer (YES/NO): NO